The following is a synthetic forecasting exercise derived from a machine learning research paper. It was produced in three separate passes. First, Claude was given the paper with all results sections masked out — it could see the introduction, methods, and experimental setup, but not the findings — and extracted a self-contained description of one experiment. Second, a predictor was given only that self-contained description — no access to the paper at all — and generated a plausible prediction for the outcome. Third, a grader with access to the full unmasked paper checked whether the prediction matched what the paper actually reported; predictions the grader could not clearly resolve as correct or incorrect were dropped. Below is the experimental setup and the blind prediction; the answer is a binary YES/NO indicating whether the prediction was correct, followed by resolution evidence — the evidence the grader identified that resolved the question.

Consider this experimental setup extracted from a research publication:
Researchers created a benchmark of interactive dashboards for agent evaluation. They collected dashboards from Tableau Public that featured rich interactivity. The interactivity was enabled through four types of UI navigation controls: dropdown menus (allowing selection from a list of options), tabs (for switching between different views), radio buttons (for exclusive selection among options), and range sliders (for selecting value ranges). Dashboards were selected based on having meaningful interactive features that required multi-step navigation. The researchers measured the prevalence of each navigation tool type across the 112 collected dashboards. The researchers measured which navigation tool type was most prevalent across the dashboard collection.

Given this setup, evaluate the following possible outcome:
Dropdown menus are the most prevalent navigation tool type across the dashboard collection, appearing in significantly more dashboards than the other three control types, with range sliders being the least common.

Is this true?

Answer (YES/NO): YES